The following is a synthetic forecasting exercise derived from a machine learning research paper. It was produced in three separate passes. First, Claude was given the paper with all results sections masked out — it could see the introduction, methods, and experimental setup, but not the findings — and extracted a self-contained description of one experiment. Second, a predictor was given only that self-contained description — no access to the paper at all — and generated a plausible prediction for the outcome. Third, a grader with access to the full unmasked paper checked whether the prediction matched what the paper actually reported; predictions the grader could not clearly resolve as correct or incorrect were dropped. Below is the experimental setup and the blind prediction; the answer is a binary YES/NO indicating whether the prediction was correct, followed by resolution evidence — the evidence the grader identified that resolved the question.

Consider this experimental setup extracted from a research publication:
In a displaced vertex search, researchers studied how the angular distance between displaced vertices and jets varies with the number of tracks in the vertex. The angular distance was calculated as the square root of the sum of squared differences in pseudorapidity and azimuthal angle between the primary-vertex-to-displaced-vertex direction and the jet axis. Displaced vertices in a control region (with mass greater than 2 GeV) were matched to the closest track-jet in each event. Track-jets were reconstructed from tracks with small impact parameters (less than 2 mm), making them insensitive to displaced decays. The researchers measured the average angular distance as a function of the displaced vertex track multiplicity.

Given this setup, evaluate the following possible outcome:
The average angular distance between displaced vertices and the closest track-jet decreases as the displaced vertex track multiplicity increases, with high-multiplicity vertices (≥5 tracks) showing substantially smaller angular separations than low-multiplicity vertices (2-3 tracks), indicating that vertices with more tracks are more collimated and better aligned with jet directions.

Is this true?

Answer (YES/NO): YES